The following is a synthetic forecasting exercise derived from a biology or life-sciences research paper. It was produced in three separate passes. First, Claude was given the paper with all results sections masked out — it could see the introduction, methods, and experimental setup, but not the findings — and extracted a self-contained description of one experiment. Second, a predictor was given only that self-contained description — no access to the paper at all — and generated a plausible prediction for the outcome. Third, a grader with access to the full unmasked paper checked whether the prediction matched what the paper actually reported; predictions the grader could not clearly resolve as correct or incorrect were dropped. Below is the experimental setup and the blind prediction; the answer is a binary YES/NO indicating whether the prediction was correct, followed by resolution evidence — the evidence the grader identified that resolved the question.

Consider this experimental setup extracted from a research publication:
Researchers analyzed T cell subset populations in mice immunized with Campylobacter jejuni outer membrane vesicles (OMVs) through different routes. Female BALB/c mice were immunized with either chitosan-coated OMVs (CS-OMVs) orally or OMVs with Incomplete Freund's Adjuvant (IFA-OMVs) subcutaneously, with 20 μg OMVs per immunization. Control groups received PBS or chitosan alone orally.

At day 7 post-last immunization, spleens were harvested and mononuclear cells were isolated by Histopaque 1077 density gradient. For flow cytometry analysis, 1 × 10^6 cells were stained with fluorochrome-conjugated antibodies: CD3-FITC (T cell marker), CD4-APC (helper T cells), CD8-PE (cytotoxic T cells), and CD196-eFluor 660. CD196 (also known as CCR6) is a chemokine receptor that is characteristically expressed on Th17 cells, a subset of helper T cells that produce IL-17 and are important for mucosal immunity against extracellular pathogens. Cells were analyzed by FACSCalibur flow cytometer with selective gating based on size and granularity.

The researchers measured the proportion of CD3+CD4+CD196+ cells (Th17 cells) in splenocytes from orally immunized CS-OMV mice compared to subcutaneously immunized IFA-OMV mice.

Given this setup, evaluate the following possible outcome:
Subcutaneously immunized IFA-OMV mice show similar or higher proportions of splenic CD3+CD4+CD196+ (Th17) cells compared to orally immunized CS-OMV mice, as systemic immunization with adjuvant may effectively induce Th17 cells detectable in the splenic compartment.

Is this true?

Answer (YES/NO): YES